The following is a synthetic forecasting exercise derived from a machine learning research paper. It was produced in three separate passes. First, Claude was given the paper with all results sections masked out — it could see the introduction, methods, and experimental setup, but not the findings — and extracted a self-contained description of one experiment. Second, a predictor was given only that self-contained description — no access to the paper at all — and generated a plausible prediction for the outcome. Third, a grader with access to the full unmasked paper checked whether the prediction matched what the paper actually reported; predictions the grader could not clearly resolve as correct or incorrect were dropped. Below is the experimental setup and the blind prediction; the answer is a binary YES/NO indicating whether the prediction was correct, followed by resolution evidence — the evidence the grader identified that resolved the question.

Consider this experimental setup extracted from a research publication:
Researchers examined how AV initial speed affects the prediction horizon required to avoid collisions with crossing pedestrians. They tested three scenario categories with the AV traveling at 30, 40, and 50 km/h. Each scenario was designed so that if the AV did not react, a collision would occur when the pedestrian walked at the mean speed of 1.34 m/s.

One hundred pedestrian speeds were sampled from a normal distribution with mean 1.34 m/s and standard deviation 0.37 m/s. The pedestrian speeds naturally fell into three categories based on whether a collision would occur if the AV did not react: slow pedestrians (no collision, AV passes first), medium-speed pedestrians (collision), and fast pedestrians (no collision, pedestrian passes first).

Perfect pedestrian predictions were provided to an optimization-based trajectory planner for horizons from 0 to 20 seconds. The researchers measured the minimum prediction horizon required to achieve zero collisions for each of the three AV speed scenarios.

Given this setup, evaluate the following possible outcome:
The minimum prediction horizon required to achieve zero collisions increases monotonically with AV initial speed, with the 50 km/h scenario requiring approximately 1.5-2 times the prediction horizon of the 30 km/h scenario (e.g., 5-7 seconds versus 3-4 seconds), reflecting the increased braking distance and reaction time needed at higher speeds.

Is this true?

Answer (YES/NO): NO